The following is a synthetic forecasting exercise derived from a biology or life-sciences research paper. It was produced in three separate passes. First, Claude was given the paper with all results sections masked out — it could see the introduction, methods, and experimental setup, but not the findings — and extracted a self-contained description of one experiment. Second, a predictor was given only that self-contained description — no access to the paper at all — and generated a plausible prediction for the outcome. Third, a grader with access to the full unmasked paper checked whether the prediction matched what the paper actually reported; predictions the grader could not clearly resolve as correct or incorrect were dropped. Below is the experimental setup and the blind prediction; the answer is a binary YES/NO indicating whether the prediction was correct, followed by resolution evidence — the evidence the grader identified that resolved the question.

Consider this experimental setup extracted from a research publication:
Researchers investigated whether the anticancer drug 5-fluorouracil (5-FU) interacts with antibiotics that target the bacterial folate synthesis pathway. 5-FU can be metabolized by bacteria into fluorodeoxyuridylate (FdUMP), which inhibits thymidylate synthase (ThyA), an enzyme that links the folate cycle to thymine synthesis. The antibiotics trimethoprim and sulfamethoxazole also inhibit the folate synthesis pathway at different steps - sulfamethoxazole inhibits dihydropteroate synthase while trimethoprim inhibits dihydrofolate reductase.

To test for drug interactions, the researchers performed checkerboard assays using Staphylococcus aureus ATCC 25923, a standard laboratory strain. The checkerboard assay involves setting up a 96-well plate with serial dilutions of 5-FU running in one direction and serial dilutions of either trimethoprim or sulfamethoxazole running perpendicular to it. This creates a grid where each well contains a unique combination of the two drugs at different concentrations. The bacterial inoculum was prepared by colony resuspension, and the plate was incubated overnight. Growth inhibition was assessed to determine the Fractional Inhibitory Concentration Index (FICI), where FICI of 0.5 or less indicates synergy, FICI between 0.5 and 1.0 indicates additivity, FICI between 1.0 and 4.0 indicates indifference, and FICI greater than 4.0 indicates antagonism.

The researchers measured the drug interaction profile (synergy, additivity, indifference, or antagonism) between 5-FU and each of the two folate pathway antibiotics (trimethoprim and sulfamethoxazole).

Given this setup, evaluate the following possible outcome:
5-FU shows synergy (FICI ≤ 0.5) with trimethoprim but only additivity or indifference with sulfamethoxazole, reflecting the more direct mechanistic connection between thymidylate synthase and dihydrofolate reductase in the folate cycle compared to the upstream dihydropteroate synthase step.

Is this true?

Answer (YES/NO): NO